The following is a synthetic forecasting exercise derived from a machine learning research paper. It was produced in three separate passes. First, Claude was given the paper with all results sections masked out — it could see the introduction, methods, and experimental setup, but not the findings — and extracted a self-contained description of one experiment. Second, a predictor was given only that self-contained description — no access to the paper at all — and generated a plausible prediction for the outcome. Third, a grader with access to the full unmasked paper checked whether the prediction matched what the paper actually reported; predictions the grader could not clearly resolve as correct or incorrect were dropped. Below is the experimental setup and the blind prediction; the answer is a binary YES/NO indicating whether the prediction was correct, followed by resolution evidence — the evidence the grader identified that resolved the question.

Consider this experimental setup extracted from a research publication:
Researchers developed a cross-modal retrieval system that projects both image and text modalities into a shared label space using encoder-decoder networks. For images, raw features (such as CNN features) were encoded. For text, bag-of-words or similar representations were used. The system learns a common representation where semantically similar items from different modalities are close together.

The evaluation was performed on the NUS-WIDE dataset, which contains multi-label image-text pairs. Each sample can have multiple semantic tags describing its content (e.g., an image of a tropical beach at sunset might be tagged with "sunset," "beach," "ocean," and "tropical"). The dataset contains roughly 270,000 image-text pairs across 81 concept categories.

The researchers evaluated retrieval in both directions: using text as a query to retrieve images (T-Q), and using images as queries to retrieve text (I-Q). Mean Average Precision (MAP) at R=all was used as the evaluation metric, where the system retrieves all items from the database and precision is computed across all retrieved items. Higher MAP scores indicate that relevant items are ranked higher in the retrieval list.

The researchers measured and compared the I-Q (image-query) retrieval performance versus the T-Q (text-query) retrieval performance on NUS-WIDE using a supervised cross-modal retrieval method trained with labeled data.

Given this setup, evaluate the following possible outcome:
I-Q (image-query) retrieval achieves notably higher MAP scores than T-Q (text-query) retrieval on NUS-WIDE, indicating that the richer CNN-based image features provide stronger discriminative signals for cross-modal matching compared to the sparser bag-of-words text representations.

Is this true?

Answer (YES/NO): NO